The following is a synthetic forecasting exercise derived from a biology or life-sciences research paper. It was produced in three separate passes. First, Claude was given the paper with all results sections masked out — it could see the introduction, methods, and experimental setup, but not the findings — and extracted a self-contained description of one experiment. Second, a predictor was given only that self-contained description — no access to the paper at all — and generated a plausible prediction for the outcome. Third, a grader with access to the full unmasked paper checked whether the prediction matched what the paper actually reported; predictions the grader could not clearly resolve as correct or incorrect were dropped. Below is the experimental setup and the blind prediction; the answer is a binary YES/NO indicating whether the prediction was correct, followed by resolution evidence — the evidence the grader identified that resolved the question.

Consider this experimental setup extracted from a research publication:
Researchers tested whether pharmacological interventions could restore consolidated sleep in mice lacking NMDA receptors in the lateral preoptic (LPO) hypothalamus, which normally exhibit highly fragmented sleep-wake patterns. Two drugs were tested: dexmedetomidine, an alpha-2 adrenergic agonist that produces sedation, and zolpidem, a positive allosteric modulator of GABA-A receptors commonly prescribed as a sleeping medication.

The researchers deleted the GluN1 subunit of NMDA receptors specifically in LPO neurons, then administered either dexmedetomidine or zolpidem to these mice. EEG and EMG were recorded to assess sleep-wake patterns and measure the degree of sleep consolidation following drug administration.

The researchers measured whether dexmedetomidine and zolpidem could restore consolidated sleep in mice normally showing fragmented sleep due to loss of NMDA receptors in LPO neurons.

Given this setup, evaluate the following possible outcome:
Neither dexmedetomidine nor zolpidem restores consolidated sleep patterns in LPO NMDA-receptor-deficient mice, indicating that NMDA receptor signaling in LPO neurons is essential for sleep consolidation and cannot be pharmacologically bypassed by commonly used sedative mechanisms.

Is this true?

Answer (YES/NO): NO